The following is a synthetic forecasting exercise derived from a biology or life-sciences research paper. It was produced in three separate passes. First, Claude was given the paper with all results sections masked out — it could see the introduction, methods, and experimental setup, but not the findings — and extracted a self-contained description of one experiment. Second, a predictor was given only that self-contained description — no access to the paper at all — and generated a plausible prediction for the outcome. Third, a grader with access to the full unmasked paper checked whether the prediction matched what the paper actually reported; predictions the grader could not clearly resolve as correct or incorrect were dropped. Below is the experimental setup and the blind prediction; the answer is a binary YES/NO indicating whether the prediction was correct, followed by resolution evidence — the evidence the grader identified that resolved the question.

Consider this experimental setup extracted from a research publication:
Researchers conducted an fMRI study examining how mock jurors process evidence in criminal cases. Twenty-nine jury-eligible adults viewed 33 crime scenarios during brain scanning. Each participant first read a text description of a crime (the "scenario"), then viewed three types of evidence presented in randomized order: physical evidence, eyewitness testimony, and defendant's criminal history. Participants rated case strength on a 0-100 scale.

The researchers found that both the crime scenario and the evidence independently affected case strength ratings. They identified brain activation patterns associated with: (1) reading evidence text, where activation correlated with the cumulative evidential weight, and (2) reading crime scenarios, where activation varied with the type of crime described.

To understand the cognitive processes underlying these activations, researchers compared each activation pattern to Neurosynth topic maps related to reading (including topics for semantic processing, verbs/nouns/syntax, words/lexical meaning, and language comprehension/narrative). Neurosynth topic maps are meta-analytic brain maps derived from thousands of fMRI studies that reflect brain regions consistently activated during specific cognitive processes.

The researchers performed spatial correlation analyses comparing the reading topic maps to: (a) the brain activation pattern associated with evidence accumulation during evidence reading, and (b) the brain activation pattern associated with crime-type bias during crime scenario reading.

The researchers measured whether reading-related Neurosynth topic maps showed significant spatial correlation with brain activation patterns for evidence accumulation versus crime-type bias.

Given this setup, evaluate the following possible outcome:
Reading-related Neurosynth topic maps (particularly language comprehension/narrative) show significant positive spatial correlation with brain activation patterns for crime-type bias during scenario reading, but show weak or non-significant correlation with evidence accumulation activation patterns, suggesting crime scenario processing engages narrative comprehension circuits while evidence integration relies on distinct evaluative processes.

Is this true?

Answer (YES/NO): NO